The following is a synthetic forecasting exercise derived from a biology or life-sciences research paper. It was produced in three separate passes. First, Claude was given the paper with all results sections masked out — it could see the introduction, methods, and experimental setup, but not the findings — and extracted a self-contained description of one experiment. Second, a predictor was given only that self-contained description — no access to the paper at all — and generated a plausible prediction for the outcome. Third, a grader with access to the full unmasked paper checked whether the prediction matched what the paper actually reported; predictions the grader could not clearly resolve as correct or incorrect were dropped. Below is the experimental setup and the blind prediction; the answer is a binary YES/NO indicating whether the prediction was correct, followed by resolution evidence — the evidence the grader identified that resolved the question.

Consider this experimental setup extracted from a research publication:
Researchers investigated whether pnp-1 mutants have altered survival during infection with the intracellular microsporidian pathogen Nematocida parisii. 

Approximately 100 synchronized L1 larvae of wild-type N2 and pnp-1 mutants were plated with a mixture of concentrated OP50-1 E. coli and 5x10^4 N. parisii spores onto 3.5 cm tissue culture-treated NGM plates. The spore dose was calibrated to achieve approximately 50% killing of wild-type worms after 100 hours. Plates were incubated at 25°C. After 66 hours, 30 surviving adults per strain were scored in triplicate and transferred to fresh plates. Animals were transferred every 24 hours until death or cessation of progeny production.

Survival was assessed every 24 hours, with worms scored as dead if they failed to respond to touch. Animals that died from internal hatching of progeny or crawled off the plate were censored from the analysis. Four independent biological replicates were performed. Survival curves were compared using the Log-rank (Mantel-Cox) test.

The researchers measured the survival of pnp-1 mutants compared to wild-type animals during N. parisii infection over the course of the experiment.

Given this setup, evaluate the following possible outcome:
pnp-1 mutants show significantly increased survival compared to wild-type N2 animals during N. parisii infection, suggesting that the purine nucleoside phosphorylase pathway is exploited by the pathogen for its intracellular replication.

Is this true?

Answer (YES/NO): YES